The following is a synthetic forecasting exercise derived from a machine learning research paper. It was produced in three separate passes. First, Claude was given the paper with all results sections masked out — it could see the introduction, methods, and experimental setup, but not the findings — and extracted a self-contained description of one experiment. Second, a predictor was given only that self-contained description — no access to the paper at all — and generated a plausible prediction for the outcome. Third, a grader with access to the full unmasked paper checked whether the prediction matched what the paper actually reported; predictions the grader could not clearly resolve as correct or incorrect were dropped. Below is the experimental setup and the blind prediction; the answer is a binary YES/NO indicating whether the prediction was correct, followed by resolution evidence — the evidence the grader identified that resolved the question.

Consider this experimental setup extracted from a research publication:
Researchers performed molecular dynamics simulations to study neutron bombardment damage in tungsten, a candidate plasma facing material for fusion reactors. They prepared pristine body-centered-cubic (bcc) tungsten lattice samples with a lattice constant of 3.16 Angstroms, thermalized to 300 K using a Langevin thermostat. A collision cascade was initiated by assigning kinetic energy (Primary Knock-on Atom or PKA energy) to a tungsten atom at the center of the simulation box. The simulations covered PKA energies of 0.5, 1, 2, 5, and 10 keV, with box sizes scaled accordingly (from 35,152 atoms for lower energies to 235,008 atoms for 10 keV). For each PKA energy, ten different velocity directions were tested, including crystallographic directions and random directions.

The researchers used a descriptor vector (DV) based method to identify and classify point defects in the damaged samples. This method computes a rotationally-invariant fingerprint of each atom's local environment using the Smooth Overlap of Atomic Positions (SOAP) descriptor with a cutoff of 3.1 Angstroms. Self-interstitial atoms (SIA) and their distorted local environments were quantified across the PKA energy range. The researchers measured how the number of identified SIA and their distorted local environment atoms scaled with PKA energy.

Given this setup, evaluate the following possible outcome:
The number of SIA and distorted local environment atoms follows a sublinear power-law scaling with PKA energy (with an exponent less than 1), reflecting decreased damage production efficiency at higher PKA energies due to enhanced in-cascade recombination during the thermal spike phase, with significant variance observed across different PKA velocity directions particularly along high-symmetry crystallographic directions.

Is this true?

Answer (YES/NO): NO